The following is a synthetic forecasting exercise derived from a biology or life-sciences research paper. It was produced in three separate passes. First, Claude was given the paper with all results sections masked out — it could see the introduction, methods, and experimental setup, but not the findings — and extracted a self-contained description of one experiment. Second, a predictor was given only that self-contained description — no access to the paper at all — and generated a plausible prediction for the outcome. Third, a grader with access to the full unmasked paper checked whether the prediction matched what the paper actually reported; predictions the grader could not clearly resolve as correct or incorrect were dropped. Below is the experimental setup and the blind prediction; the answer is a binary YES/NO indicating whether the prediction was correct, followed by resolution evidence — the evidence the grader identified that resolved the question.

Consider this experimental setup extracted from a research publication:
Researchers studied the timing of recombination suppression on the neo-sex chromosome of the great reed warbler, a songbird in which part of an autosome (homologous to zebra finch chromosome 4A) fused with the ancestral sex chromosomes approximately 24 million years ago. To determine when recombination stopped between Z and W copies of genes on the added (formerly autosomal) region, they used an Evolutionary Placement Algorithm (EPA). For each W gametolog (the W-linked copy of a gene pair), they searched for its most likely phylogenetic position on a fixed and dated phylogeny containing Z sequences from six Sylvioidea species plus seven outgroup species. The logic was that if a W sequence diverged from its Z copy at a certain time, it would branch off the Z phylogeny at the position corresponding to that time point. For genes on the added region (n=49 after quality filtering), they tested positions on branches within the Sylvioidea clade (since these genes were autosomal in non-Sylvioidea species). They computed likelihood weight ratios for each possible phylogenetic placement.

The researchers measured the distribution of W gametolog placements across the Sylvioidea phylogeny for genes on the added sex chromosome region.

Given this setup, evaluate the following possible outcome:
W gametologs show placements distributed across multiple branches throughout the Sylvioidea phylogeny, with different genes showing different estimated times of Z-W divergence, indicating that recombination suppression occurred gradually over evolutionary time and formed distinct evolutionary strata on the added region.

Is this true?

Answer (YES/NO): NO